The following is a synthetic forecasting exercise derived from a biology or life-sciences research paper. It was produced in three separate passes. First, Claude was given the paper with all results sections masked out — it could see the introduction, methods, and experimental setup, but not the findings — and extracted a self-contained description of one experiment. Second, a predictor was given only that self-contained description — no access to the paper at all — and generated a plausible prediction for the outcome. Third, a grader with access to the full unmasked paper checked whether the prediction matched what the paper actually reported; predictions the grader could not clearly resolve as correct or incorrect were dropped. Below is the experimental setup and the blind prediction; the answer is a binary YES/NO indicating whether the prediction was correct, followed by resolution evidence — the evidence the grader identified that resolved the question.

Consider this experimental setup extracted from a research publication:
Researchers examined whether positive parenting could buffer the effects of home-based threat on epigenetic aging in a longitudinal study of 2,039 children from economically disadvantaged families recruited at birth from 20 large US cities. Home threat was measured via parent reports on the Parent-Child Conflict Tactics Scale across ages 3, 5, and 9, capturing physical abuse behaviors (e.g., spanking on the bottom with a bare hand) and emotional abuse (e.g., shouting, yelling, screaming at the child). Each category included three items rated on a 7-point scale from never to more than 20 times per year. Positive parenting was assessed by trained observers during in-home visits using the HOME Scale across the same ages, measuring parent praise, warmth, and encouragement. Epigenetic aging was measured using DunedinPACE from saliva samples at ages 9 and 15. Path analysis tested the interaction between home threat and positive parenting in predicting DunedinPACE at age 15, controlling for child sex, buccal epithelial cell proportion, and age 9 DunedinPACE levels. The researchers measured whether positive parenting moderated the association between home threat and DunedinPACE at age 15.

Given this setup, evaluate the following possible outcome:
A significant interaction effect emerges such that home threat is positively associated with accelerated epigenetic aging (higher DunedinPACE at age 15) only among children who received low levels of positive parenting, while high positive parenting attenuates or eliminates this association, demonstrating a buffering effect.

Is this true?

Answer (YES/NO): NO